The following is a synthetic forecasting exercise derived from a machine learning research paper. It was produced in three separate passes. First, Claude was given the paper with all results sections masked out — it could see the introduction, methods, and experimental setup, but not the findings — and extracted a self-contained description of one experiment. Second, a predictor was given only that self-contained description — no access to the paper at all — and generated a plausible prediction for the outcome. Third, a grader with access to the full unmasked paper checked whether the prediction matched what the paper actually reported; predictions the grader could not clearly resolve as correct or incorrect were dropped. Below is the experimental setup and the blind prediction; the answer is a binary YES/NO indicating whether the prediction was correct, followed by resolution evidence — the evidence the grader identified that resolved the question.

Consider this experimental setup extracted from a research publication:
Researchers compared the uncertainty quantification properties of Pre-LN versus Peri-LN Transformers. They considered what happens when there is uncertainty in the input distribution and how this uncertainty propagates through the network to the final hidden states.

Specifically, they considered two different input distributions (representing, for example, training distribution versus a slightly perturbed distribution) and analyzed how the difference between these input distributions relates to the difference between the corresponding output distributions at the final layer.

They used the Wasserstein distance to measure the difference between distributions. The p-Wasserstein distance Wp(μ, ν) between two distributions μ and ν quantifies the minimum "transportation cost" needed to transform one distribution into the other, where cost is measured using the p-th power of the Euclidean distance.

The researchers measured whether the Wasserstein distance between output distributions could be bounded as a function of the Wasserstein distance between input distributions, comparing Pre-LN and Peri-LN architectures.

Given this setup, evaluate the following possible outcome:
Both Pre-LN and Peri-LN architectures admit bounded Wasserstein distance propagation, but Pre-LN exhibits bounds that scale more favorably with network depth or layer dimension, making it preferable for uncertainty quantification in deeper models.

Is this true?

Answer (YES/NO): NO